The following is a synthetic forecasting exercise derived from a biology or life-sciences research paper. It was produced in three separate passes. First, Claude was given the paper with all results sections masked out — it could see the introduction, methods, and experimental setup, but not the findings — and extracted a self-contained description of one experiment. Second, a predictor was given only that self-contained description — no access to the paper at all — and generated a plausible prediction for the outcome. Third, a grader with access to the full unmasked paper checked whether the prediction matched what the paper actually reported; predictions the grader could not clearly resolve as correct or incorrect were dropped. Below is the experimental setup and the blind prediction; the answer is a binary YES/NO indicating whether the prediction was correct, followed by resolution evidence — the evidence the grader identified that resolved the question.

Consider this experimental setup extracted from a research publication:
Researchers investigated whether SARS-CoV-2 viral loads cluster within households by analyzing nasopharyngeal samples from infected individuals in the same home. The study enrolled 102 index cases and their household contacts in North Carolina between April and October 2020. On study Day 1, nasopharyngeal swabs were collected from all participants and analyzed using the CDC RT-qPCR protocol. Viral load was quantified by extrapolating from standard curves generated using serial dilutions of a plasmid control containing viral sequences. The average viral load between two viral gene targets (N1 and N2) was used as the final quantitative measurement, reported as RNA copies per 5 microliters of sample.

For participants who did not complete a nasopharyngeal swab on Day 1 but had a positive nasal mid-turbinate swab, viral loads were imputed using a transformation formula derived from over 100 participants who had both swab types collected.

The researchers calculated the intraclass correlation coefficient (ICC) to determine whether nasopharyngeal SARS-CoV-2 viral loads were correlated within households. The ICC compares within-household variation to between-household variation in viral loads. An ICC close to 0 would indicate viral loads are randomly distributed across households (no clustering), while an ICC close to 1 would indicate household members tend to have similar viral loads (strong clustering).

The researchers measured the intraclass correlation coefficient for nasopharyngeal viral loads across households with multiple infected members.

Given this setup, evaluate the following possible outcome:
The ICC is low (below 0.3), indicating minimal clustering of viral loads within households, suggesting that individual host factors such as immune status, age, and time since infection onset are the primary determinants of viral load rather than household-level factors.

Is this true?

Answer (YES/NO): NO